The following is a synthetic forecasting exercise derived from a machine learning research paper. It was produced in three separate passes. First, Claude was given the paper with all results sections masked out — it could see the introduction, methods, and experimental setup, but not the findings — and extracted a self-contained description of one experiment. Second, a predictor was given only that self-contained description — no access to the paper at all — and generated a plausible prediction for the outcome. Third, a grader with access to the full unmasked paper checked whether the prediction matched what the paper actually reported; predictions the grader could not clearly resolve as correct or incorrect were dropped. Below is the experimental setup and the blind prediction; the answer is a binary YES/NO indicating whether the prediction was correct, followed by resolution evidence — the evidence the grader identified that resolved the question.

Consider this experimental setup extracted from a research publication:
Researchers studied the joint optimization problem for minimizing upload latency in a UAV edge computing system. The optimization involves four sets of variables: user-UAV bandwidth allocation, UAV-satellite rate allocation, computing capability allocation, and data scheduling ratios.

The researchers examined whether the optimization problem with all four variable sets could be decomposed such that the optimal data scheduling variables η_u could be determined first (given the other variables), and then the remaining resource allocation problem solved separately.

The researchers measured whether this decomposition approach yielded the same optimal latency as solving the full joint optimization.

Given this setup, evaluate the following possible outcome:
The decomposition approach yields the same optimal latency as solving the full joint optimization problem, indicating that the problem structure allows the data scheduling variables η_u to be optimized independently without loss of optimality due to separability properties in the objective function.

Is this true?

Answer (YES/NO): YES